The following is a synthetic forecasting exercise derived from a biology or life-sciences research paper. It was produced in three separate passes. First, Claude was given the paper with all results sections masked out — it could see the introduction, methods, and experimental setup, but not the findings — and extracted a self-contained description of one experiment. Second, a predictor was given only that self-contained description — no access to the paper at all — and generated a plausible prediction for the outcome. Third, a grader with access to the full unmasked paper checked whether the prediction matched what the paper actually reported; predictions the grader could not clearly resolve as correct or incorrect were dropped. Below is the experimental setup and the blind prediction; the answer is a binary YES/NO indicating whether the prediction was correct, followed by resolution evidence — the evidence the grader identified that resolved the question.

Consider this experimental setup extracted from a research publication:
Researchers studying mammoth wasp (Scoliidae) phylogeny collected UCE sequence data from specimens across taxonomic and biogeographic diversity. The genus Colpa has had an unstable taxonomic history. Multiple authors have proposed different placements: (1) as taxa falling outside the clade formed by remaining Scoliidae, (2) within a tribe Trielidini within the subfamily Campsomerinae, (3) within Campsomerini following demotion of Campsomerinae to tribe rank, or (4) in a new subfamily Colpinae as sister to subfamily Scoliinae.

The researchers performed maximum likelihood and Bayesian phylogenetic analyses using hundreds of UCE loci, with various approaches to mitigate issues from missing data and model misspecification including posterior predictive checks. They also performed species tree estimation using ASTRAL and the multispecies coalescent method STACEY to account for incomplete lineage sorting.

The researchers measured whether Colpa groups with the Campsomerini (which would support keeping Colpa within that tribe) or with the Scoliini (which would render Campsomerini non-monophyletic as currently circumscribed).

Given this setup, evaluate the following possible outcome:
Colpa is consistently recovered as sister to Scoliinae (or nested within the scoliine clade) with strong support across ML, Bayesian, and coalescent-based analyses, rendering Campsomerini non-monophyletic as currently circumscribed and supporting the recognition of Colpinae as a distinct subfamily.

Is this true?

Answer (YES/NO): NO